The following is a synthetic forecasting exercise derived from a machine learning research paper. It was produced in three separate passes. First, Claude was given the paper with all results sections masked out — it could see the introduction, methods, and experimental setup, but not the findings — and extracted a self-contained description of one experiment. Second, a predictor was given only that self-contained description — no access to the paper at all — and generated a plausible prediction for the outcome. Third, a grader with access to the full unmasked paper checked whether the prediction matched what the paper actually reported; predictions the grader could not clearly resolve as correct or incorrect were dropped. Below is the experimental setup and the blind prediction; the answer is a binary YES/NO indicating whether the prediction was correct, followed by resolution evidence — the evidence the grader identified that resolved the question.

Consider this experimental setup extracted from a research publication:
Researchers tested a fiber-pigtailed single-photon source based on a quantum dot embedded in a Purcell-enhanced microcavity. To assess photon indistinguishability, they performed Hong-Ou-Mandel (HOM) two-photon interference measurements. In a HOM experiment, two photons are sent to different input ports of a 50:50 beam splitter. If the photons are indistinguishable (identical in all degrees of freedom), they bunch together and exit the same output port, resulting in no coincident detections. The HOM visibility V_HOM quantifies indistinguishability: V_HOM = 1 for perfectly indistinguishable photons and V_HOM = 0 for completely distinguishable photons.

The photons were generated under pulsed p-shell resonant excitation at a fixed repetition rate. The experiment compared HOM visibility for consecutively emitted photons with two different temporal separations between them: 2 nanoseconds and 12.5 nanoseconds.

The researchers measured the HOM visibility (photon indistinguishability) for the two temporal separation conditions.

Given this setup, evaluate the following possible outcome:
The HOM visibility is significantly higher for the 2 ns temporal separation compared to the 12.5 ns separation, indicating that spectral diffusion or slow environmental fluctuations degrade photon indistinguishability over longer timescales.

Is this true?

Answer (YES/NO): NO